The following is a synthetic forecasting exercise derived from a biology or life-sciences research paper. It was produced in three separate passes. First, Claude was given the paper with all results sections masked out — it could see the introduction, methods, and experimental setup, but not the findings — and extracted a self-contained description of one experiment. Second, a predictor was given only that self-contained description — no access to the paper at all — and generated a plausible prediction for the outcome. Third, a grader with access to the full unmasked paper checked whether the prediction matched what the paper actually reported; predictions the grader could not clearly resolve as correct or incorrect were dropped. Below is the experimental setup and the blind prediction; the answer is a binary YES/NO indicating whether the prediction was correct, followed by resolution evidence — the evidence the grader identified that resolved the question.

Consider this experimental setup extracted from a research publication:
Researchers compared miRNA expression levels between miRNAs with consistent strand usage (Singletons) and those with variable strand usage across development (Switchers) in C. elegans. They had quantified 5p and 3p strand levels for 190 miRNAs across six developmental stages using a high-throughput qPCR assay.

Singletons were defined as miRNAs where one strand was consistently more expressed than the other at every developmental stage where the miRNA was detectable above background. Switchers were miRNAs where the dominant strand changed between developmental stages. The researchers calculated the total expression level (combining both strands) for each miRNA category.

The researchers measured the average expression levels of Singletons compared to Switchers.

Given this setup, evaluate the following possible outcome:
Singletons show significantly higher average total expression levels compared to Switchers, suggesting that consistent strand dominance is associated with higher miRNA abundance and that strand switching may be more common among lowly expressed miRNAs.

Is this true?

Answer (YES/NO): YES